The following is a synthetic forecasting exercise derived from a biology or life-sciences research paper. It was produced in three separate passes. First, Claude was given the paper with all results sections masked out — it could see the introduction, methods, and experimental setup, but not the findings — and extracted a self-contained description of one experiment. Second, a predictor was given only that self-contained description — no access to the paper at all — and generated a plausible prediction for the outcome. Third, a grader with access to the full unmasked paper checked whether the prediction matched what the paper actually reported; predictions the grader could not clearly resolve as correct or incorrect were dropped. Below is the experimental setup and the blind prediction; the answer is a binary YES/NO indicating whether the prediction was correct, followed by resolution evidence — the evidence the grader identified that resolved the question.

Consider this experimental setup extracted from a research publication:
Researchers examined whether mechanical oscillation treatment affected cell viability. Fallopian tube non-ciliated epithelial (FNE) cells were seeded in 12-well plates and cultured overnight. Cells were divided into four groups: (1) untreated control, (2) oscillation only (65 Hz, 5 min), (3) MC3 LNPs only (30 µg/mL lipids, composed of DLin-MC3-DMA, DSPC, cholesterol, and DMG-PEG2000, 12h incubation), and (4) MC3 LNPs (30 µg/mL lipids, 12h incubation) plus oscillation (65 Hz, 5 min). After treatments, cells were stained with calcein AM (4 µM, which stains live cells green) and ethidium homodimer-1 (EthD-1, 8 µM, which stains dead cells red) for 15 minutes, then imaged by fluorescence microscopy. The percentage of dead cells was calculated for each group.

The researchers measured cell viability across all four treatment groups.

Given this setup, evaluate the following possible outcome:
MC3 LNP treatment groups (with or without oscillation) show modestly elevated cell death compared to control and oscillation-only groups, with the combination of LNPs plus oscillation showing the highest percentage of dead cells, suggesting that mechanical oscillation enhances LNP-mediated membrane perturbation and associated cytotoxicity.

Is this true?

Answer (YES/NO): NO